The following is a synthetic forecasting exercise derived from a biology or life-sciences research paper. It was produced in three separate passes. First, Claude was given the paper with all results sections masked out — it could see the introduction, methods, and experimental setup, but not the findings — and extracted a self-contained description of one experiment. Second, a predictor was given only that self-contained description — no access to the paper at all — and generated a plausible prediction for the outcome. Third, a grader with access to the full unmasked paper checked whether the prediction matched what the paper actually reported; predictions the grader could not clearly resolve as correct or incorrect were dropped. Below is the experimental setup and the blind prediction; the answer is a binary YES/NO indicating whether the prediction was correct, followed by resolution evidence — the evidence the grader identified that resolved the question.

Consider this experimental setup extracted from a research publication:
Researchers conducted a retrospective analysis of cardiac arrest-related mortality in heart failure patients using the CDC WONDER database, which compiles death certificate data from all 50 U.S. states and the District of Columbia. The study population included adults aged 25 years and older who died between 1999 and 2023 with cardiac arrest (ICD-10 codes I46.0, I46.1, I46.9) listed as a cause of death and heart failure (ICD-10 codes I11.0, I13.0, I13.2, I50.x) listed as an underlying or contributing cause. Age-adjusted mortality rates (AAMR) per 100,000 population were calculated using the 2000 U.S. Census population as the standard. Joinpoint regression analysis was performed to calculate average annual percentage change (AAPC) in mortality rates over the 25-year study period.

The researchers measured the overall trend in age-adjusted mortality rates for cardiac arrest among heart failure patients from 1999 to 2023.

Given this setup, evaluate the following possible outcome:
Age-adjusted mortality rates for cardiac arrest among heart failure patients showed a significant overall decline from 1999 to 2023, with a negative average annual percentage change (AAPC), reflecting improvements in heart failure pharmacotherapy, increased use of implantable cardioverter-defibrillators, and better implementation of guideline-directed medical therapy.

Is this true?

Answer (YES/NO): YES